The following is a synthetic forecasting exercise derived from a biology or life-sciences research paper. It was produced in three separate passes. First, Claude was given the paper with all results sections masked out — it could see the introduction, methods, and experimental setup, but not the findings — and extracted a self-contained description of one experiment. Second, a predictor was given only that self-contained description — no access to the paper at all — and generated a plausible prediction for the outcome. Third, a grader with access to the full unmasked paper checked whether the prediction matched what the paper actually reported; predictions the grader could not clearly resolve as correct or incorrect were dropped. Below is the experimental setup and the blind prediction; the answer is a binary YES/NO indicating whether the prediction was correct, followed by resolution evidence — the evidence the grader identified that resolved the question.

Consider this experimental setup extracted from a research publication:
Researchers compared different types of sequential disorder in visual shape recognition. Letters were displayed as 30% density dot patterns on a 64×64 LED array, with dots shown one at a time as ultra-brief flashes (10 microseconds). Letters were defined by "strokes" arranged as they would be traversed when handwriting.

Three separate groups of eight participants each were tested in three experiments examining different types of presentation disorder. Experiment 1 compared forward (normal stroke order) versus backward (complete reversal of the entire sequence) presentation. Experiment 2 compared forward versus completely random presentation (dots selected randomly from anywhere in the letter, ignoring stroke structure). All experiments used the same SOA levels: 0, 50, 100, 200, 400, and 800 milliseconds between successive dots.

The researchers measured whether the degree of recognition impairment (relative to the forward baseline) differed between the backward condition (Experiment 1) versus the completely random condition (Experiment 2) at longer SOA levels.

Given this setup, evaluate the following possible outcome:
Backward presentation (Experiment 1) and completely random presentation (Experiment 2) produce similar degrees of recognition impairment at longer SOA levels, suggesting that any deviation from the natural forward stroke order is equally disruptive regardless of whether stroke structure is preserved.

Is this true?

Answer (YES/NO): NO